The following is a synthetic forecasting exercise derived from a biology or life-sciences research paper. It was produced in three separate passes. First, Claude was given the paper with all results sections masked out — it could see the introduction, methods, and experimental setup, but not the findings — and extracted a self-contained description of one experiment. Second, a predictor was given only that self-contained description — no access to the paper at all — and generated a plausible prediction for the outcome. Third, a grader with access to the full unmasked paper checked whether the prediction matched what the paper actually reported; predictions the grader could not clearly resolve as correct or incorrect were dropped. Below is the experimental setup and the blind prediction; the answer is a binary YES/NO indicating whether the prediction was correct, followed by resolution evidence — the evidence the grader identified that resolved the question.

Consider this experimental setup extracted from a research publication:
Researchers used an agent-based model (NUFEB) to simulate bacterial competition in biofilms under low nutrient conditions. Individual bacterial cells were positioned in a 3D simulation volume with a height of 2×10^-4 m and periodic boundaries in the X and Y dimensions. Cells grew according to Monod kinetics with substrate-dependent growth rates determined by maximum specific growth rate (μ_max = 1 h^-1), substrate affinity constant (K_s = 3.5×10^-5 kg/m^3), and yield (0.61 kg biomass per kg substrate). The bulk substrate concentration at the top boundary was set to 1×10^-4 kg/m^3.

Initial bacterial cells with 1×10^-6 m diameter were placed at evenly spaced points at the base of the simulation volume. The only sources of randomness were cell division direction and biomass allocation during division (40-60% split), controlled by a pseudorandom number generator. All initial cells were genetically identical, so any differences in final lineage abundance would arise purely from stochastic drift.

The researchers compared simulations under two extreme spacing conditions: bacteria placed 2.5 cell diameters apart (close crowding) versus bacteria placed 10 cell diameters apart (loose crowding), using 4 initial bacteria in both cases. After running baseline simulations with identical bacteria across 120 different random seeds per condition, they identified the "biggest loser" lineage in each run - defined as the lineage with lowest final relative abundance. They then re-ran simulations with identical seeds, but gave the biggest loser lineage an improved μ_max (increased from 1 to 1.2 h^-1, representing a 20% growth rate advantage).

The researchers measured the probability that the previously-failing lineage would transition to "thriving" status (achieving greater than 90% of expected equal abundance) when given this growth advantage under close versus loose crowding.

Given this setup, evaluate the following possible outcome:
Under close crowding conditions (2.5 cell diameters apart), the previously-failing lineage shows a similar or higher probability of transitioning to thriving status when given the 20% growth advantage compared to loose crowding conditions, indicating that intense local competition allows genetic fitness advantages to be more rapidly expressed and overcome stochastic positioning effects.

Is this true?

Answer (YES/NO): NO